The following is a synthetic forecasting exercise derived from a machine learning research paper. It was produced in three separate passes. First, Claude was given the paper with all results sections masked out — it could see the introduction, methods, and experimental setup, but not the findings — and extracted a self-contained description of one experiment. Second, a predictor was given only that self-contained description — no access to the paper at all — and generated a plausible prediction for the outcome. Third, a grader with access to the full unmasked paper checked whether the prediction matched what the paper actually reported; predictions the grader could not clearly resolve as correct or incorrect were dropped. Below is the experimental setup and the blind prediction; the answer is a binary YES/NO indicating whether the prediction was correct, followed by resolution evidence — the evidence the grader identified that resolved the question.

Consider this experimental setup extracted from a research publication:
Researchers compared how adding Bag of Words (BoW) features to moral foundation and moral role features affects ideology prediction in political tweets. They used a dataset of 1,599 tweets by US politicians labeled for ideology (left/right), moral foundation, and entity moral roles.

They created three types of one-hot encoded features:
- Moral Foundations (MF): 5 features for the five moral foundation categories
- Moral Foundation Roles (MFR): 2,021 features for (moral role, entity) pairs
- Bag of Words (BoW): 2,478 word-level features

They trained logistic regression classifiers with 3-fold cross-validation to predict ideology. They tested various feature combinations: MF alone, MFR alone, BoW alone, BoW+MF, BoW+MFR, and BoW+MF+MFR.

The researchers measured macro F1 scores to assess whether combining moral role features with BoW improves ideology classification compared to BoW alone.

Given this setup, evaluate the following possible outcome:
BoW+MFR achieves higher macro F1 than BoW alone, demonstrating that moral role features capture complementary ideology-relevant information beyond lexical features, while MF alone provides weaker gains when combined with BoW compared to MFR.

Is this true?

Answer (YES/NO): YES